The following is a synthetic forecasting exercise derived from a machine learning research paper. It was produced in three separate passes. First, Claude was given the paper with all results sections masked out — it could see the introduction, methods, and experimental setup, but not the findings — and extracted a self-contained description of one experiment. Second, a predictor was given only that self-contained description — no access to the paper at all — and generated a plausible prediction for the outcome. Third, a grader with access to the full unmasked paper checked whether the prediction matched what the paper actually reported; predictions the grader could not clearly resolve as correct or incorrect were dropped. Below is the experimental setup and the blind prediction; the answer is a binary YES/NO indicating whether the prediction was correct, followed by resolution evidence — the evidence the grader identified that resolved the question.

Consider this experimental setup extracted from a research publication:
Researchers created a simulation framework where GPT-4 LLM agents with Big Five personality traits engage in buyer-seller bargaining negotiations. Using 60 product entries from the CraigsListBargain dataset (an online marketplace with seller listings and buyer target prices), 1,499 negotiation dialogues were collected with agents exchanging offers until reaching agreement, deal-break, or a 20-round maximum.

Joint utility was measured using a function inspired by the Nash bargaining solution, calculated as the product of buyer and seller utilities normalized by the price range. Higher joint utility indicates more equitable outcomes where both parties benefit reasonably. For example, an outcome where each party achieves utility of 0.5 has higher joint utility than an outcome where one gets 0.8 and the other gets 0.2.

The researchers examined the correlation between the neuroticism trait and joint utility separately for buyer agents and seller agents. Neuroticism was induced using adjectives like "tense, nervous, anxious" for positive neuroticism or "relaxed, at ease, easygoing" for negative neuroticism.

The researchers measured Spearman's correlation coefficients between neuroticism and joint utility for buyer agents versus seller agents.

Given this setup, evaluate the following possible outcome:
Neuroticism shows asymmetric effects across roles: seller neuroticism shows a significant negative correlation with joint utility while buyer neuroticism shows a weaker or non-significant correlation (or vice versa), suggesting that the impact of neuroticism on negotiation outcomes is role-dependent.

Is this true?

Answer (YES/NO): YES